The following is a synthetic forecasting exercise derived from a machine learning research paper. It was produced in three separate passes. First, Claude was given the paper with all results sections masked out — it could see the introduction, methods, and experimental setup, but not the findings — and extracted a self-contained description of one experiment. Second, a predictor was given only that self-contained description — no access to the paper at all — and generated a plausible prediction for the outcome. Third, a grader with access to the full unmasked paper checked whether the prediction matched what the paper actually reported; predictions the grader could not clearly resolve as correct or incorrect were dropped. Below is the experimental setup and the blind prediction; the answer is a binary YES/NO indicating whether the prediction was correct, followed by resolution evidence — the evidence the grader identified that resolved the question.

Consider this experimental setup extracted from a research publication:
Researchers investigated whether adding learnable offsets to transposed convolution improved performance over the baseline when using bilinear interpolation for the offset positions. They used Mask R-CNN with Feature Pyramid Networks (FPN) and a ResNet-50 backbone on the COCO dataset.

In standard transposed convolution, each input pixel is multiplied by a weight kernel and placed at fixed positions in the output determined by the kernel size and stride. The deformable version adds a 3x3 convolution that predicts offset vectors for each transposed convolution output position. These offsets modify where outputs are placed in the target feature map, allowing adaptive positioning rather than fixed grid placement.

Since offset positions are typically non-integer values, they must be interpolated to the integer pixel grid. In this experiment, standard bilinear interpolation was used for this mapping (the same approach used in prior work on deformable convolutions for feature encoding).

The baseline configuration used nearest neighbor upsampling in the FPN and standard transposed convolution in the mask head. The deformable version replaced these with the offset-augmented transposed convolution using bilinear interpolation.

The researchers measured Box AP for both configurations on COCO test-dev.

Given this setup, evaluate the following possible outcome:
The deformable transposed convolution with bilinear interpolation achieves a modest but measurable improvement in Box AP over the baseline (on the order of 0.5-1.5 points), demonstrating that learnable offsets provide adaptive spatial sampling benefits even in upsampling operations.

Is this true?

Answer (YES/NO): NO